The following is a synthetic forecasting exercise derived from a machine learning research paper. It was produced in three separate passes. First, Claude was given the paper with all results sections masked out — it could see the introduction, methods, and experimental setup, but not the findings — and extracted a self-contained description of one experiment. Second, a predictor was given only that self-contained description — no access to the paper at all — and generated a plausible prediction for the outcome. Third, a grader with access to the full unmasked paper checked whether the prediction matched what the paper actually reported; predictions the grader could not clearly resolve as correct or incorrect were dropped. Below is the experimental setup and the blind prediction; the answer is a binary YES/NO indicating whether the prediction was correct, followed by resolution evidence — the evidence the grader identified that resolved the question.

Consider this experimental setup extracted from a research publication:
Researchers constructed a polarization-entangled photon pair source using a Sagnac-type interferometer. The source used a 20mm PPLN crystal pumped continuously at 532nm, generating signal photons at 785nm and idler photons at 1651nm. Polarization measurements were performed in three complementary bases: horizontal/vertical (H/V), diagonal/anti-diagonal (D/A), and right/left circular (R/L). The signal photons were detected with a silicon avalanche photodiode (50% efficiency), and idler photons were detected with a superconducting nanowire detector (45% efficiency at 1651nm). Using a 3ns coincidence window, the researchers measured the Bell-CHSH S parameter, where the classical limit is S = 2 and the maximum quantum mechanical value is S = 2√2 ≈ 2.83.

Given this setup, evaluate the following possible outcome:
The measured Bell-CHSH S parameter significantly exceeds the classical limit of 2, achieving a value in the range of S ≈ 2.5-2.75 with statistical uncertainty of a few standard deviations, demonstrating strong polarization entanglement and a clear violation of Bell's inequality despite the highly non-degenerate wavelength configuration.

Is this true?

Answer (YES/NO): YES